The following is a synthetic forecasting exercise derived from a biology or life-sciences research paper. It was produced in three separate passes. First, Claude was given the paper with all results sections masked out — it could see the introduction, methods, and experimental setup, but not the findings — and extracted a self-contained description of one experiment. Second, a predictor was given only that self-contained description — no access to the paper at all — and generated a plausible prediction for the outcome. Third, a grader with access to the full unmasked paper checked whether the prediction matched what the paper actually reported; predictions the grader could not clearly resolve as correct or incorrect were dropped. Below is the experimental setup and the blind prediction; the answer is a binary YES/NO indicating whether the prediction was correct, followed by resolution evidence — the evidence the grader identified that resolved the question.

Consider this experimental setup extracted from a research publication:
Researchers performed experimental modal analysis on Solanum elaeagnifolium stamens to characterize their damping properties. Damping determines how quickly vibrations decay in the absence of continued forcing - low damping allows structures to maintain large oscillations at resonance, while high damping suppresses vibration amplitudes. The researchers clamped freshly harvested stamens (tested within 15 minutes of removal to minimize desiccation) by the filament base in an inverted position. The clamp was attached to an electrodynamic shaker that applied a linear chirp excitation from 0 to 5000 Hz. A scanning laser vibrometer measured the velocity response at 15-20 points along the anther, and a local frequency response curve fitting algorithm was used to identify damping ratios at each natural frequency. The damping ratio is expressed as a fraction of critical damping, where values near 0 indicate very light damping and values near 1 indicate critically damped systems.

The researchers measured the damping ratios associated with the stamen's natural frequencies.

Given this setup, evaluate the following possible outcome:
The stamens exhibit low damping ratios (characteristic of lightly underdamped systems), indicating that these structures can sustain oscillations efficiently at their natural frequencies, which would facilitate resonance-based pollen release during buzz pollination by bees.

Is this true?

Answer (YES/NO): YES